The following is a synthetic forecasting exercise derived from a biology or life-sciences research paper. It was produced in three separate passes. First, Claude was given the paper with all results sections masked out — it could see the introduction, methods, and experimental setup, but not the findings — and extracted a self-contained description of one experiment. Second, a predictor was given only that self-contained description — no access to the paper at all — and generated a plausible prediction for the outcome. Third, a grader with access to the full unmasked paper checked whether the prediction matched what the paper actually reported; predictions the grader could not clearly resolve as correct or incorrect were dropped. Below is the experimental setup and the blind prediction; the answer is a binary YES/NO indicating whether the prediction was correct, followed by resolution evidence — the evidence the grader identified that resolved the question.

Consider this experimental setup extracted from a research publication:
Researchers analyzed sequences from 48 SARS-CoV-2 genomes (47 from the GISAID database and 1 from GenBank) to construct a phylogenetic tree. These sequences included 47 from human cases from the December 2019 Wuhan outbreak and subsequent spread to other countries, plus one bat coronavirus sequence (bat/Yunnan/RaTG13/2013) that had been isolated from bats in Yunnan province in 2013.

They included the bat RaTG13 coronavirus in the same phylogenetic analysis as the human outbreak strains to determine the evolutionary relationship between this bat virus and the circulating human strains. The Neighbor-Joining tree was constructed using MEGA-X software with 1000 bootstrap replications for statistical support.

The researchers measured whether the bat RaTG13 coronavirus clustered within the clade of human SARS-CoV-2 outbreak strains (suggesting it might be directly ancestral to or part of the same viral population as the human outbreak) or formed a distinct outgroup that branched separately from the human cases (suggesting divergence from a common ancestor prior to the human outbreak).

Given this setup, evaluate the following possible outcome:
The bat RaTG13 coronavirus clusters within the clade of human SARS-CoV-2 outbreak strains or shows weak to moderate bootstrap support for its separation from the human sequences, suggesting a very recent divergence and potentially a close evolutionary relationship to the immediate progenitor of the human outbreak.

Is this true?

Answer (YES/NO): NO